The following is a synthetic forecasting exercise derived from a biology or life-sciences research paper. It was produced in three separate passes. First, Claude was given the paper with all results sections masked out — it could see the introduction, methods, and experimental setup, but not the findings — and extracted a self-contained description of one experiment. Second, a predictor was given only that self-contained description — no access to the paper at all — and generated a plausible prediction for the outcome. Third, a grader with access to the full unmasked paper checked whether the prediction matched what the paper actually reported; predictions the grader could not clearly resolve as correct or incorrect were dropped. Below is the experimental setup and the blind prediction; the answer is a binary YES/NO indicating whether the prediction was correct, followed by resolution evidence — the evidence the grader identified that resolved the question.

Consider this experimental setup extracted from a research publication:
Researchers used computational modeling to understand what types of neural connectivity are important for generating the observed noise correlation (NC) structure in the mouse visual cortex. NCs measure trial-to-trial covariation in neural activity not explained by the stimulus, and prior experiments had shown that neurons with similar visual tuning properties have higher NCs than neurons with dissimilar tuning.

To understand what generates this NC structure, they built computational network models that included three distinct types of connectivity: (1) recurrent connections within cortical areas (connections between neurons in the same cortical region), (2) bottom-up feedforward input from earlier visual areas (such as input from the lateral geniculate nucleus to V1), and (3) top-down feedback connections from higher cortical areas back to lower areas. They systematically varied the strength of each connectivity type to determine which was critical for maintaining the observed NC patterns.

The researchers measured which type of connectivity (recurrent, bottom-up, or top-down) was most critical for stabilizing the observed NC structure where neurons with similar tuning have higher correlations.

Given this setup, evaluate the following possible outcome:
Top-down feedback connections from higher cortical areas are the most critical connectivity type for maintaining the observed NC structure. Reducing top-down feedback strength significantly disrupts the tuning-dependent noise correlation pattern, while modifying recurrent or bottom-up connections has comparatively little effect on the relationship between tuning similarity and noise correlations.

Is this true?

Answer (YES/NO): NO